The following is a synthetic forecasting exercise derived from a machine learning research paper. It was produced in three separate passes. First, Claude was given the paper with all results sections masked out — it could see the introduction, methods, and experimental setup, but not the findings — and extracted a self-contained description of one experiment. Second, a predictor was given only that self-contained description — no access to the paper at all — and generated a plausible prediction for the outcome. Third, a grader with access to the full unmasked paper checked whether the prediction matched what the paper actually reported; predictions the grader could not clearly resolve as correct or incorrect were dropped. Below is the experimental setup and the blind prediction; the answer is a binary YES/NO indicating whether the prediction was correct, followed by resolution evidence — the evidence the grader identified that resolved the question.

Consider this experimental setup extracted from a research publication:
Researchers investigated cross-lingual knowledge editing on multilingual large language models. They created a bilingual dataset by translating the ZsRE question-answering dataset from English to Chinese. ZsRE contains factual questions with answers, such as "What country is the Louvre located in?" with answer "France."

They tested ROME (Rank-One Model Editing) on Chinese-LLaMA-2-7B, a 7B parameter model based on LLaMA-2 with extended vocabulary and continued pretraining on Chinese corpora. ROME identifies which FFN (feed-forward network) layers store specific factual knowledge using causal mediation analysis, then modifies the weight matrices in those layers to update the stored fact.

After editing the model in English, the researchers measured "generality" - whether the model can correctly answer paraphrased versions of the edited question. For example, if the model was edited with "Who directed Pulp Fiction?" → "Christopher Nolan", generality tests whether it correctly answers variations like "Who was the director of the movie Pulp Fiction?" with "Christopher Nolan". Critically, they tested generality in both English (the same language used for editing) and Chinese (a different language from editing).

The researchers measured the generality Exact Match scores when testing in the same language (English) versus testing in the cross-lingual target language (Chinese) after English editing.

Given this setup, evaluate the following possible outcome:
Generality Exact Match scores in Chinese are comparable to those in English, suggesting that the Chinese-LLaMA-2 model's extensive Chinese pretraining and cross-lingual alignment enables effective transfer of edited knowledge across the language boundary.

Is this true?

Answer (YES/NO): NO